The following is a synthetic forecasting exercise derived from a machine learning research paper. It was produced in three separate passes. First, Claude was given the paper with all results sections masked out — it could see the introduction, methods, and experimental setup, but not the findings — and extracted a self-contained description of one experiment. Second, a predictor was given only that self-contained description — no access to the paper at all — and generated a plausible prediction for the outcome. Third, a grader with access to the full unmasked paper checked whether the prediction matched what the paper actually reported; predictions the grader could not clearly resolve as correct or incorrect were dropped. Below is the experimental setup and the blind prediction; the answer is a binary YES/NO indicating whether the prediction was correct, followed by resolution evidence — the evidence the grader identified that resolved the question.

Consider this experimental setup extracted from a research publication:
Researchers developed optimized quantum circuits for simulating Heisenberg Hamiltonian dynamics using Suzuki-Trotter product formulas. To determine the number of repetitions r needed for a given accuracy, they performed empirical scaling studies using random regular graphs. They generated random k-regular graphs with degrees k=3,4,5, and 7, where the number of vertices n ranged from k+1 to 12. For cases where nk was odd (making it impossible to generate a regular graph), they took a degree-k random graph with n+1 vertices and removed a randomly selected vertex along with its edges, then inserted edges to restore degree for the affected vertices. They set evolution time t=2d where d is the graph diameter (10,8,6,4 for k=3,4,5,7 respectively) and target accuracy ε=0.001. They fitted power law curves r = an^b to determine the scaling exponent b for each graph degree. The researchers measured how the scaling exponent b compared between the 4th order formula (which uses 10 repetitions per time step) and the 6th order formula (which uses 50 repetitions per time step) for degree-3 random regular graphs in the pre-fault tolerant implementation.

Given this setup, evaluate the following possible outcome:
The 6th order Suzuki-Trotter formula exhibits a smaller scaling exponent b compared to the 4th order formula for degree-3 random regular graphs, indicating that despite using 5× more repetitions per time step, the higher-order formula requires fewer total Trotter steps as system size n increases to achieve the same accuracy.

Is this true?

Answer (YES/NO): NO